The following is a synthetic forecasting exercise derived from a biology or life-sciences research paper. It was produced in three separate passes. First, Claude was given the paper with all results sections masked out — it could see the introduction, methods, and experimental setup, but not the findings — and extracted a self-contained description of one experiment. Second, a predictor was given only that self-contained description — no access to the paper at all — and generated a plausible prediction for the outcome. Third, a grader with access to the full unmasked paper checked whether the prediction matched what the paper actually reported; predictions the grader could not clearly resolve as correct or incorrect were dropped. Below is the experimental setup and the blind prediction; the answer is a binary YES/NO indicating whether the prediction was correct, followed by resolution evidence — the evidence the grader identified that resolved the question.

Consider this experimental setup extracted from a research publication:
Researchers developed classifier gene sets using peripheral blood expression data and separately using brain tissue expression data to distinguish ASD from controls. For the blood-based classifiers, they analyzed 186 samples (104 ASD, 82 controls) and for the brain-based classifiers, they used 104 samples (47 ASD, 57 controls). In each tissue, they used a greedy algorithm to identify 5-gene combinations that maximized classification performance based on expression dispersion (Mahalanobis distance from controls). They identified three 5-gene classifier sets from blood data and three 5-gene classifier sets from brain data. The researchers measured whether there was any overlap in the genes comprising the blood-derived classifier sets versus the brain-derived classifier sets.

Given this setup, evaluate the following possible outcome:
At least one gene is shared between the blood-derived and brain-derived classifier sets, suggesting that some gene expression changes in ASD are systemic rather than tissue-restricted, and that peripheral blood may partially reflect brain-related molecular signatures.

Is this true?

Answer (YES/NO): NO